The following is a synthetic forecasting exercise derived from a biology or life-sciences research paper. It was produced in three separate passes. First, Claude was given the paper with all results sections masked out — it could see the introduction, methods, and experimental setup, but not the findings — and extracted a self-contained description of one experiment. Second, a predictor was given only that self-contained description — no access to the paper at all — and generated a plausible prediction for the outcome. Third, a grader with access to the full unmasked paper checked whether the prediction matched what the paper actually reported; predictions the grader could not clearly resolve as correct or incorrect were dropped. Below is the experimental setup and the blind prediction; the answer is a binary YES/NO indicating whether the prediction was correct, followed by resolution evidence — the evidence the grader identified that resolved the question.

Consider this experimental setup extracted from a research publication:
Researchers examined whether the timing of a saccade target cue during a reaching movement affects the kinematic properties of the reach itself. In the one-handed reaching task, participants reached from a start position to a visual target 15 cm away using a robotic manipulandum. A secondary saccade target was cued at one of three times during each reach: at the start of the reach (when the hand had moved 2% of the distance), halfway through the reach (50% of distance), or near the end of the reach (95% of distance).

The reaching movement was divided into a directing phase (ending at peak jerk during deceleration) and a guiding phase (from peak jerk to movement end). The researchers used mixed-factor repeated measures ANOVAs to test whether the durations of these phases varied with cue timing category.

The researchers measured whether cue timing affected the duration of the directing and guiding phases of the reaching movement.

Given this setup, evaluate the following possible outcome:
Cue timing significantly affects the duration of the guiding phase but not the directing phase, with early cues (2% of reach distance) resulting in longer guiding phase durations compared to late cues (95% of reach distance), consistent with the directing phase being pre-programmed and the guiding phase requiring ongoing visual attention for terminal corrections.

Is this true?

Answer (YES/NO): NO